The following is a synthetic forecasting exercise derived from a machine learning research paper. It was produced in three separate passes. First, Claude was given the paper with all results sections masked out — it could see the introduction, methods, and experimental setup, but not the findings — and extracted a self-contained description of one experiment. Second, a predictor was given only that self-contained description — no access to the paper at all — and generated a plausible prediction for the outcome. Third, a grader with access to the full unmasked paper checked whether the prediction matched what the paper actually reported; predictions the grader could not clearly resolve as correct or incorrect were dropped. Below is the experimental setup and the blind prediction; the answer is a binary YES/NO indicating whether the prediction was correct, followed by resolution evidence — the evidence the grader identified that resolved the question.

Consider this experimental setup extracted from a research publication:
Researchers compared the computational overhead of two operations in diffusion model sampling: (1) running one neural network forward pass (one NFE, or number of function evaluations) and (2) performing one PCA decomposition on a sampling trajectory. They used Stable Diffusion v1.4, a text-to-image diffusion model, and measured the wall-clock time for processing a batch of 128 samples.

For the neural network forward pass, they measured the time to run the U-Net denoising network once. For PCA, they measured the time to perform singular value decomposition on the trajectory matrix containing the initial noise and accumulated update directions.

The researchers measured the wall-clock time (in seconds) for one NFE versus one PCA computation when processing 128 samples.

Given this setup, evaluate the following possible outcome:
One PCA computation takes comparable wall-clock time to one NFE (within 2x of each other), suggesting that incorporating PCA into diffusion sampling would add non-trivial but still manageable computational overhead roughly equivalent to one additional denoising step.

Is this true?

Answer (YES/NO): NO